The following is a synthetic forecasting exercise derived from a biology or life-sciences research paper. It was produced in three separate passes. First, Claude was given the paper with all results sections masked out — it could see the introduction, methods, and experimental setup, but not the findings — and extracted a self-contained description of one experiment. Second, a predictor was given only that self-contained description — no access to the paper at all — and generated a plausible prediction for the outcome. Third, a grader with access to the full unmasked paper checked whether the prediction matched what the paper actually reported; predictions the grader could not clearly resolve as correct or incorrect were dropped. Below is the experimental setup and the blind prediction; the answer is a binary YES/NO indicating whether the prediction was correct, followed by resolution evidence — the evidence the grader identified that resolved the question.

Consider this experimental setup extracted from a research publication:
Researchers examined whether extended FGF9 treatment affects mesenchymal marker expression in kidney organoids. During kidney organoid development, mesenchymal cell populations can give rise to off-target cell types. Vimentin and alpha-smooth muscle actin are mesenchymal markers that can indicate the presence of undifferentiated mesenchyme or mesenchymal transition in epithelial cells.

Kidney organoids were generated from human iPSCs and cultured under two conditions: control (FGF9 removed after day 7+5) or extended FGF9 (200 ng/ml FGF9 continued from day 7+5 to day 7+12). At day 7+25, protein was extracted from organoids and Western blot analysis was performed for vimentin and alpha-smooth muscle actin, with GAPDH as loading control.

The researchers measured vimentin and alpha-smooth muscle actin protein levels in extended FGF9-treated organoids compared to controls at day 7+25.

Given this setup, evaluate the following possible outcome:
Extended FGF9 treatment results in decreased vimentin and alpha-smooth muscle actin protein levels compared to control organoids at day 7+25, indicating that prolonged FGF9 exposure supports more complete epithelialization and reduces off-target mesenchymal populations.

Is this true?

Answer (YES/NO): YES